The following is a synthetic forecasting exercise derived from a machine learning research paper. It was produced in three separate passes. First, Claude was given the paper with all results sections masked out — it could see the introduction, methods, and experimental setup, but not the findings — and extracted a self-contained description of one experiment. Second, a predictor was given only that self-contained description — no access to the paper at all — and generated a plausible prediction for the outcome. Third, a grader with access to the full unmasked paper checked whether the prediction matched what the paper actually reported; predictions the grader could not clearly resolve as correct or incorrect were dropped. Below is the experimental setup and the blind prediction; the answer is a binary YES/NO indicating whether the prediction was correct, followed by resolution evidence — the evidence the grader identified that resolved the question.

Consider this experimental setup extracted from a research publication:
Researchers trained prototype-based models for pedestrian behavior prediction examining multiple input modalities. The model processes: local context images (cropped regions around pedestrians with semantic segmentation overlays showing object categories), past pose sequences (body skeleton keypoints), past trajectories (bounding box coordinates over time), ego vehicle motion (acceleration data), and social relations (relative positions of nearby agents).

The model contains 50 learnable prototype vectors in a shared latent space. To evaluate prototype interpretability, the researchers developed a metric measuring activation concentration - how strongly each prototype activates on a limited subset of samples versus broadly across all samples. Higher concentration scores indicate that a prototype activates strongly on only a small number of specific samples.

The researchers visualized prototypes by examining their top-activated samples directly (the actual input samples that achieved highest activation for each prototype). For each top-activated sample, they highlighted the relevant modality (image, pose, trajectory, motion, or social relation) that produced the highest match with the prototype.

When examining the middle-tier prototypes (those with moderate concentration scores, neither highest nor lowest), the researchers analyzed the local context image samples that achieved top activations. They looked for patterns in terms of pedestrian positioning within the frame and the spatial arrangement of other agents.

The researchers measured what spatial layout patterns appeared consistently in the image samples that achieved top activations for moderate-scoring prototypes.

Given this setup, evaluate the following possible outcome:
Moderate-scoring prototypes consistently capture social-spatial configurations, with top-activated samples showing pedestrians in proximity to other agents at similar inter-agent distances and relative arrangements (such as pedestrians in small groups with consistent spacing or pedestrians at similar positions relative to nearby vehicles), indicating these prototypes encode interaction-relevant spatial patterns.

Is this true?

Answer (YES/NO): NO